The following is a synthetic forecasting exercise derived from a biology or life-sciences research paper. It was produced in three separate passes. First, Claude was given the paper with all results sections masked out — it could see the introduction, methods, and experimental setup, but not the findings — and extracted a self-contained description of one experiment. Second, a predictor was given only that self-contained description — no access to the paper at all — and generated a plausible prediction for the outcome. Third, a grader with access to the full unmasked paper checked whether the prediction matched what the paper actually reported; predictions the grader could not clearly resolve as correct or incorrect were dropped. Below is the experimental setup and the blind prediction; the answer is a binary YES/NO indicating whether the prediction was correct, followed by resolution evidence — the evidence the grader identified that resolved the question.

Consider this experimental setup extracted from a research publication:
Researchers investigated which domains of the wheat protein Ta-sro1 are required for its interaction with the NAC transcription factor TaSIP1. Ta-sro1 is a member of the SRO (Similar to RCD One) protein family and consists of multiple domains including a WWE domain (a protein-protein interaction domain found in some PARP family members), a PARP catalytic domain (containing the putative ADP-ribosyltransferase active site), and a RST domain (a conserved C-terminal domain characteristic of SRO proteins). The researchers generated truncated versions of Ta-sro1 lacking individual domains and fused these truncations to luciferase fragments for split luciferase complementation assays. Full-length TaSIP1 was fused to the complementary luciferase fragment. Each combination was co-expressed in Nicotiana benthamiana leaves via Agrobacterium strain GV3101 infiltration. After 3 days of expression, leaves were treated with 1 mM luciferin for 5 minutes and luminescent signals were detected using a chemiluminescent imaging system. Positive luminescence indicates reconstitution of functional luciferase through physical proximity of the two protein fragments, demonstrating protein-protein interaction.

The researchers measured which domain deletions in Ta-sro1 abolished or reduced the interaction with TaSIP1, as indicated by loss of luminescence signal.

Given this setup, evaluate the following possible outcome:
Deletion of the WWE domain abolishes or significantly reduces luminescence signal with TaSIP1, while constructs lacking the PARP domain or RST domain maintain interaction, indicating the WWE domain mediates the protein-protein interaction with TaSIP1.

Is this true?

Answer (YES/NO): NO